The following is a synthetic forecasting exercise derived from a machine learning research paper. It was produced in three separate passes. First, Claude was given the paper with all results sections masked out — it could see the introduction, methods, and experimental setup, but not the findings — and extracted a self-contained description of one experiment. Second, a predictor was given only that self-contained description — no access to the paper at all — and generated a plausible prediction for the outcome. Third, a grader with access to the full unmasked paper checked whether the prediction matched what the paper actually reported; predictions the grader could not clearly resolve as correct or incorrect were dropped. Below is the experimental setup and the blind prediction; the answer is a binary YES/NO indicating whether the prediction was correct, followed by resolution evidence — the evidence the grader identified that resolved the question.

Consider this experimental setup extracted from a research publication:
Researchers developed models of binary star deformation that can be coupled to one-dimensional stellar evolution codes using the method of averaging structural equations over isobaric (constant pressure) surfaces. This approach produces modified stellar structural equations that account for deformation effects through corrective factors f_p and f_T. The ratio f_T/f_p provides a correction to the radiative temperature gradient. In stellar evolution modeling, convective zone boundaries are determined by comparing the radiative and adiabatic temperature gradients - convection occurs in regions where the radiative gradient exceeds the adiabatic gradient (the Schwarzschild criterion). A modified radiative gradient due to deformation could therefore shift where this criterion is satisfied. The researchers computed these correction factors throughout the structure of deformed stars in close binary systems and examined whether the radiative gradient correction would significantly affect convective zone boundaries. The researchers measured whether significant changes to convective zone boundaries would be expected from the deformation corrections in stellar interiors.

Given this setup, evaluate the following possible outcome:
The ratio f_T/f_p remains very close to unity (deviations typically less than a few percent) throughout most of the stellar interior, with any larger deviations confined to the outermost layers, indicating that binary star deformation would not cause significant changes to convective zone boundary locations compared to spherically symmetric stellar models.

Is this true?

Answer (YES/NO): YES